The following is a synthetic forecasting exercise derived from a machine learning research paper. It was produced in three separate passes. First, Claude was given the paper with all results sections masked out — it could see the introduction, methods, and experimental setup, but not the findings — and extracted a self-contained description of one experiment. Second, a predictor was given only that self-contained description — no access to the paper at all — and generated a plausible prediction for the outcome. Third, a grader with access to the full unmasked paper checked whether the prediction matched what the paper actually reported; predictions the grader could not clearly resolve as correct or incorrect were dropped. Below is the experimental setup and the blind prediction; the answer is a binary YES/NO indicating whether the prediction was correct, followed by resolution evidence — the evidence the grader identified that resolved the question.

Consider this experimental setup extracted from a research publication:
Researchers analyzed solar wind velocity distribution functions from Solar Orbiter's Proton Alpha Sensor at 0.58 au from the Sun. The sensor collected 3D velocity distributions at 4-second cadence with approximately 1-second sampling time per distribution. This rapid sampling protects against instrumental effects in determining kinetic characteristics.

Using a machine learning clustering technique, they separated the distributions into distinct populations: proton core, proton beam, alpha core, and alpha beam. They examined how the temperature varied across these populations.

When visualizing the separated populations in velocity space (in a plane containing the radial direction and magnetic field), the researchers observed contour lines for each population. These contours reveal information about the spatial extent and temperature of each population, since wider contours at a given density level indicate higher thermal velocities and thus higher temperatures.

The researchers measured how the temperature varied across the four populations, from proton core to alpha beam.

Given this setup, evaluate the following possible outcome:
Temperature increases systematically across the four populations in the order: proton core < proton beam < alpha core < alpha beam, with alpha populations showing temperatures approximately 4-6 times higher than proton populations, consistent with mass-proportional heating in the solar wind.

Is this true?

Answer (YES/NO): YES